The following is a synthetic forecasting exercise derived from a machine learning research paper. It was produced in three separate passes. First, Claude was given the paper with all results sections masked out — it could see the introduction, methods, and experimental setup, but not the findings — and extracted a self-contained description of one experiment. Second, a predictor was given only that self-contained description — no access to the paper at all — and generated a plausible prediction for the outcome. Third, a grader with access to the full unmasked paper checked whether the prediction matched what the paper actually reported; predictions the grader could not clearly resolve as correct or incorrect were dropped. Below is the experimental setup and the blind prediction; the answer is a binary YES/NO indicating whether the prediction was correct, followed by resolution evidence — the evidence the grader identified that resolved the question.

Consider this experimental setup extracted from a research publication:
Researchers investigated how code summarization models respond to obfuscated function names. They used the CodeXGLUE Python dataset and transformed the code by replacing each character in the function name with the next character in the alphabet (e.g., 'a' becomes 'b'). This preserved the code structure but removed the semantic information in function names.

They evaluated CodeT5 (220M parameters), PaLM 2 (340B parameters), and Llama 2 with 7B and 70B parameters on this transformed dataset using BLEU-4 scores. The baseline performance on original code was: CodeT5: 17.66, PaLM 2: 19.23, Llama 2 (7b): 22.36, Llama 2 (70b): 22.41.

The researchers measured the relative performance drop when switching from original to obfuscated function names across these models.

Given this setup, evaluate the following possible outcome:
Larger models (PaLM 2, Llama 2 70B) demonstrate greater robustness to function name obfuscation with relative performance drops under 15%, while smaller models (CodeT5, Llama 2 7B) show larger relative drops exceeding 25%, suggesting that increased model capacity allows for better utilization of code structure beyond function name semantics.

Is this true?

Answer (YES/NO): NO